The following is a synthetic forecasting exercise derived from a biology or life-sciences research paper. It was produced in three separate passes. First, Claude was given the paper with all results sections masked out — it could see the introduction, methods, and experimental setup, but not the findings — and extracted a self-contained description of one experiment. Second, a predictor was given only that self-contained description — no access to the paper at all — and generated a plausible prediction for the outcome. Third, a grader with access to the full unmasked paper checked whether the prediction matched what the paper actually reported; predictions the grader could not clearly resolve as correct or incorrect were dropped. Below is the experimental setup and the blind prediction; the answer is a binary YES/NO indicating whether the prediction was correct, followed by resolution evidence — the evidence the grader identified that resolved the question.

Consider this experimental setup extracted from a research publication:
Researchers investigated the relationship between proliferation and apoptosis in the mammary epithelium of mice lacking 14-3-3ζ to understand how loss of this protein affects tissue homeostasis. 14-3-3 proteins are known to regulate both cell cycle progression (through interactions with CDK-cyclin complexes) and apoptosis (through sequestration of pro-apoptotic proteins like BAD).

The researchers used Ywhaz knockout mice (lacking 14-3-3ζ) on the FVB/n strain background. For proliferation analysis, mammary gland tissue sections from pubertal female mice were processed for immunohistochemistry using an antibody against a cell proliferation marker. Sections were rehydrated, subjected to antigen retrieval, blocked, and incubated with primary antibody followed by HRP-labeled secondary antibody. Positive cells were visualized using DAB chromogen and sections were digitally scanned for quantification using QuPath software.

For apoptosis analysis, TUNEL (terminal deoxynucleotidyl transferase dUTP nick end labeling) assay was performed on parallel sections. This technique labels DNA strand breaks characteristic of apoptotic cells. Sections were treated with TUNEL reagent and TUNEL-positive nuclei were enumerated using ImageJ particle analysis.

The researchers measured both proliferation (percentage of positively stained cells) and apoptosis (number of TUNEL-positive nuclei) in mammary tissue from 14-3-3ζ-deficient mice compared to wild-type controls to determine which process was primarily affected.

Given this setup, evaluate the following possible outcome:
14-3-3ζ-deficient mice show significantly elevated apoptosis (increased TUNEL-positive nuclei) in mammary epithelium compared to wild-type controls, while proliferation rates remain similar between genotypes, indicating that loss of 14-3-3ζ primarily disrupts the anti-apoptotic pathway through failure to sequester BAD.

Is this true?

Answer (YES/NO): NO